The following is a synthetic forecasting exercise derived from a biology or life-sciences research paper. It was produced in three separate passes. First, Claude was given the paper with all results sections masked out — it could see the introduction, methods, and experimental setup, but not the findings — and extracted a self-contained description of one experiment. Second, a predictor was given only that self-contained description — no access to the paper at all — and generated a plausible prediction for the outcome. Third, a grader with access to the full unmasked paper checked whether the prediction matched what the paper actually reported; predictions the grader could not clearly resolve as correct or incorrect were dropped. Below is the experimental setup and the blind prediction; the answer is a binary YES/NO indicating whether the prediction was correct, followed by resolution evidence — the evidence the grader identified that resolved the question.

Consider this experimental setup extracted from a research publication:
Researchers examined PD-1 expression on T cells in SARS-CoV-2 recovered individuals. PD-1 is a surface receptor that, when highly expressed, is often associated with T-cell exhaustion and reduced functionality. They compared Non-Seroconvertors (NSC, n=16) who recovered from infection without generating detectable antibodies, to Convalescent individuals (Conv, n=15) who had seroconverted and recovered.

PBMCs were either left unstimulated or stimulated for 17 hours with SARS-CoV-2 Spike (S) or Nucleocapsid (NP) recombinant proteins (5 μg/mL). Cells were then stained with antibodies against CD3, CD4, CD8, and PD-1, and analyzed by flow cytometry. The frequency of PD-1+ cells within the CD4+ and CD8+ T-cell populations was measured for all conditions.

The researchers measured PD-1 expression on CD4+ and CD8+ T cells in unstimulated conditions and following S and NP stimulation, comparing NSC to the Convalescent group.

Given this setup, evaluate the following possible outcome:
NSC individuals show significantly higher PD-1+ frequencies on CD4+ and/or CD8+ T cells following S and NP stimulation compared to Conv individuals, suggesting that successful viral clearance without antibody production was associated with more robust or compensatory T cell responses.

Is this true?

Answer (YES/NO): NO